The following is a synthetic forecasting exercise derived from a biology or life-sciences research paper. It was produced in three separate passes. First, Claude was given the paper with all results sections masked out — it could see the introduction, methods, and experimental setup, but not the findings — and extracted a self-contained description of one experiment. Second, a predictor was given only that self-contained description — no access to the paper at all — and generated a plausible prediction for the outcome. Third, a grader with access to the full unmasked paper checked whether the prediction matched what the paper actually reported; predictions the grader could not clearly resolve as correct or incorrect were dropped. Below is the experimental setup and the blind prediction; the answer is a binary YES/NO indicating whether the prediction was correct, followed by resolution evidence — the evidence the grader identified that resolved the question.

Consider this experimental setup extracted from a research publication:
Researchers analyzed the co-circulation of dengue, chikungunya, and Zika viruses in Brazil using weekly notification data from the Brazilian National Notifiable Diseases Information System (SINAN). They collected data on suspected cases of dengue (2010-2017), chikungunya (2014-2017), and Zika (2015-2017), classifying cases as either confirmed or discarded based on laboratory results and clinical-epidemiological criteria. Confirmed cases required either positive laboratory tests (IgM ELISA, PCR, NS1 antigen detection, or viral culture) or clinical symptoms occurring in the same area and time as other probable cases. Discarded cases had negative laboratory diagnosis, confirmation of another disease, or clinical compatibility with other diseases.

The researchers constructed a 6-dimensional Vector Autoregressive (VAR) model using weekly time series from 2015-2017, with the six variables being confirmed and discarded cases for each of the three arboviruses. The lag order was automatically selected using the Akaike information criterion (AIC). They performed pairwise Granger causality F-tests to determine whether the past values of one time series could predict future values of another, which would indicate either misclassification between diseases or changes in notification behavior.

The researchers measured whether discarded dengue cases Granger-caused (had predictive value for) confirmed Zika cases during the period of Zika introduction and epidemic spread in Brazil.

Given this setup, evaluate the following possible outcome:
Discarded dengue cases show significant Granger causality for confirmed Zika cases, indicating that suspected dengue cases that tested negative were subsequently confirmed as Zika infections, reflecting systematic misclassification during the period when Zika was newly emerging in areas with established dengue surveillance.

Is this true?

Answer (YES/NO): YES